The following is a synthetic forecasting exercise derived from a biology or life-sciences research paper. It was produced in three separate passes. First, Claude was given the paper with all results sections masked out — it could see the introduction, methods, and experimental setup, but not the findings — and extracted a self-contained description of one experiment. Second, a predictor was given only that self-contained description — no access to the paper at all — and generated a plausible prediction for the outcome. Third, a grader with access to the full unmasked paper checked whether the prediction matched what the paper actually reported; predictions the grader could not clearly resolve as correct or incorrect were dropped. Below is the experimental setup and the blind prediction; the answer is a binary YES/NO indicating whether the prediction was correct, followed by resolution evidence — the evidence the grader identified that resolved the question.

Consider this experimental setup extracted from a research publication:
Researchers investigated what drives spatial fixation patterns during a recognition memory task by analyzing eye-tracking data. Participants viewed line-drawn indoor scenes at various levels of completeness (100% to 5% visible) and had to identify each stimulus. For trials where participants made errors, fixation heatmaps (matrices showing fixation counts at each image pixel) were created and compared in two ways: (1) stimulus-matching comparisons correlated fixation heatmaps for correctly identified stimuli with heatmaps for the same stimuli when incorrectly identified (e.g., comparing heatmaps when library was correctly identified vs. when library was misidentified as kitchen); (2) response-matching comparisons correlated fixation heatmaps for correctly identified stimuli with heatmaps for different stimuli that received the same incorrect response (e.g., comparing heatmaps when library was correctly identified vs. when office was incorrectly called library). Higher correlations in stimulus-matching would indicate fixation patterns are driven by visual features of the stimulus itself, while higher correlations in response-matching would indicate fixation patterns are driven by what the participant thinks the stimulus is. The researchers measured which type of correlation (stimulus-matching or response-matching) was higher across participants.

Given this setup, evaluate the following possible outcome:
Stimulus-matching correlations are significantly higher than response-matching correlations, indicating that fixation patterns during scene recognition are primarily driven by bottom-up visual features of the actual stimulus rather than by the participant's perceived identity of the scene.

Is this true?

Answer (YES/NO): YES